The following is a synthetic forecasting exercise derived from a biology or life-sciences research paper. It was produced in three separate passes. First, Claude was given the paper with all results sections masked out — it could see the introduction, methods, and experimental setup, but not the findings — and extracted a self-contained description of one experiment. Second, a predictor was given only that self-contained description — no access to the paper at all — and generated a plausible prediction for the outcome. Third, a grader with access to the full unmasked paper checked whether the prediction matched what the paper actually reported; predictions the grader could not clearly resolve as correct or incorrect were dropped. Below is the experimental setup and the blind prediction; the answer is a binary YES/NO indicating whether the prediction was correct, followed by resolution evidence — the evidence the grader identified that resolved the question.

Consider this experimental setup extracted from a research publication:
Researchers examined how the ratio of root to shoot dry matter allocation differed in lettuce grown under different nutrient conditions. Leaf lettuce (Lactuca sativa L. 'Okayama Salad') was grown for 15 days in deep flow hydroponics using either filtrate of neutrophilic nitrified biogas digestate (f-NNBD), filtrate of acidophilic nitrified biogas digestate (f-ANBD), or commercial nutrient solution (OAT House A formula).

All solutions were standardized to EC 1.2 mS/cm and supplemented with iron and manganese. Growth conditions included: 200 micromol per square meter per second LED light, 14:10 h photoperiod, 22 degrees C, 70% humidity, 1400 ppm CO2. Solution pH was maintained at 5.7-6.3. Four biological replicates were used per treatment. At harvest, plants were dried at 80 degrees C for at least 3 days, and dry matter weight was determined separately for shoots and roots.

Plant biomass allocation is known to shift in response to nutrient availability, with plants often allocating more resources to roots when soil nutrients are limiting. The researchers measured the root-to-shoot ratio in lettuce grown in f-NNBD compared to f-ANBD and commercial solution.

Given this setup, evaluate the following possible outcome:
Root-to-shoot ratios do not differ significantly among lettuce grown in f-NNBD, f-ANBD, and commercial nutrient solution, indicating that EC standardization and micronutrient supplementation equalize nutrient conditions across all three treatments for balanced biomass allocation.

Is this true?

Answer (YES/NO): NO